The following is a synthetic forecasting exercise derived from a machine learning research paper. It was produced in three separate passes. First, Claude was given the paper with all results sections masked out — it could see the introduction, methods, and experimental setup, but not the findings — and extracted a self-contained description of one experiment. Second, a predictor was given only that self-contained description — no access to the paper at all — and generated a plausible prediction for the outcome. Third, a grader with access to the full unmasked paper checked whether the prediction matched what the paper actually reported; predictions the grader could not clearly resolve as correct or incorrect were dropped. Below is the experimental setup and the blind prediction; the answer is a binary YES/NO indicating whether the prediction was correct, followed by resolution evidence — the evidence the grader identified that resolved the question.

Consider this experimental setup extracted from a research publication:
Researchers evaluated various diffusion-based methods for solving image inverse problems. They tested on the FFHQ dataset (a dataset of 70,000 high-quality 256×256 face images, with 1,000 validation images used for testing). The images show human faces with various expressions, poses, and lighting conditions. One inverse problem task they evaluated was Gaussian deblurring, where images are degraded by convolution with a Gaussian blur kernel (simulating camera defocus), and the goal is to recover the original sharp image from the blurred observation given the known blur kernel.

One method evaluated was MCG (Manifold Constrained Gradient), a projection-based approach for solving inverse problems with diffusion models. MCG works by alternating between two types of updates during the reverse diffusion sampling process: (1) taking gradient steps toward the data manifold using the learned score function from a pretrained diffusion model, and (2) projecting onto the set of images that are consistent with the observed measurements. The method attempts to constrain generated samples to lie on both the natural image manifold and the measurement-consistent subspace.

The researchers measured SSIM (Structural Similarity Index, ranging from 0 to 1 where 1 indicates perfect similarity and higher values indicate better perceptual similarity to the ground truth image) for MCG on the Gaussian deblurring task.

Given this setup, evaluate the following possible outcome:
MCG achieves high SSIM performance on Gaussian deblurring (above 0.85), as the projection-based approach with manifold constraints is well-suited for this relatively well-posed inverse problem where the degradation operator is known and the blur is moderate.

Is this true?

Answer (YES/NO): NO